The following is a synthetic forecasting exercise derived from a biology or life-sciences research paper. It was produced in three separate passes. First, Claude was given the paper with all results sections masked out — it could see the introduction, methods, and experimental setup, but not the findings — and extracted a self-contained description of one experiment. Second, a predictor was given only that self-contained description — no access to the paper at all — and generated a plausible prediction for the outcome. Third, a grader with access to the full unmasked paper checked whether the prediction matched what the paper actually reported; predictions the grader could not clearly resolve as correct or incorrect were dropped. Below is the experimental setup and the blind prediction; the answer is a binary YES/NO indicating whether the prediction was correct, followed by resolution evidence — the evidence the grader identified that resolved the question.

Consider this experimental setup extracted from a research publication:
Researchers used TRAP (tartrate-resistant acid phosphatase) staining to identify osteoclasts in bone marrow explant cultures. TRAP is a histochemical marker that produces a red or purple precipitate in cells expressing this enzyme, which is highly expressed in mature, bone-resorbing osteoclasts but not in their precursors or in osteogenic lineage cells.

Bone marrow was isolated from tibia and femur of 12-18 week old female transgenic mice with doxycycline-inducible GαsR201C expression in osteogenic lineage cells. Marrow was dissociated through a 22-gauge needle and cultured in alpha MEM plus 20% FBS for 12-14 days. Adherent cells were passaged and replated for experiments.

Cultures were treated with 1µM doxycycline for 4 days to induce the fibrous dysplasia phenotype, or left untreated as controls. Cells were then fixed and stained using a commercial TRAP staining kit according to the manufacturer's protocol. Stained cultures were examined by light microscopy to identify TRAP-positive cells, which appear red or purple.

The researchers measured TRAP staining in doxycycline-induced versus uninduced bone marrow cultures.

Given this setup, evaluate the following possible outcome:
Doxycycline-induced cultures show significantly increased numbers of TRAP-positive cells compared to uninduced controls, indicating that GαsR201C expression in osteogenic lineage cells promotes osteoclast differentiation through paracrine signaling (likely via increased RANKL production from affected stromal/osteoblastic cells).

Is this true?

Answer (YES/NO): YES